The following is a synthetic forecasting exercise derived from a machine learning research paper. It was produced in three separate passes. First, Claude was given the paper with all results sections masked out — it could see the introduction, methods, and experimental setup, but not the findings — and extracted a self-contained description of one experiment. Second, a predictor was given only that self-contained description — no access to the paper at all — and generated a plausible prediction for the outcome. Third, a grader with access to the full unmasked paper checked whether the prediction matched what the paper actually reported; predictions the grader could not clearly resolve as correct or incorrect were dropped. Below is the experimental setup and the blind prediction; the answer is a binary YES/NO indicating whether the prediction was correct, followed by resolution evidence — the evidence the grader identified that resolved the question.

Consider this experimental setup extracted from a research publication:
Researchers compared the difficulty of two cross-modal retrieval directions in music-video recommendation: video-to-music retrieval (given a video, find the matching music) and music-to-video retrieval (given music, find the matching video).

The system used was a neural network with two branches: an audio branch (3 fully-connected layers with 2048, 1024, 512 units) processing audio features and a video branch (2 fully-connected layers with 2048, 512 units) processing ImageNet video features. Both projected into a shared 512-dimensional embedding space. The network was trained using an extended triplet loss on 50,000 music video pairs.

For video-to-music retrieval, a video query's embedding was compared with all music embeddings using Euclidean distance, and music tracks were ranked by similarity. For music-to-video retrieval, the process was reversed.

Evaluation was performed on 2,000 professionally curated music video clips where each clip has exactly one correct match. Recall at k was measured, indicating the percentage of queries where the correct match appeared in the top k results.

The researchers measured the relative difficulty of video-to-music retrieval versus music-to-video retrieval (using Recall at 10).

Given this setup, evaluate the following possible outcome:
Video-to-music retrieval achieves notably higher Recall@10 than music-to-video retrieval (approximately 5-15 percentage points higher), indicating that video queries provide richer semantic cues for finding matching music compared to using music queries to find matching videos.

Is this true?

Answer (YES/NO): NO